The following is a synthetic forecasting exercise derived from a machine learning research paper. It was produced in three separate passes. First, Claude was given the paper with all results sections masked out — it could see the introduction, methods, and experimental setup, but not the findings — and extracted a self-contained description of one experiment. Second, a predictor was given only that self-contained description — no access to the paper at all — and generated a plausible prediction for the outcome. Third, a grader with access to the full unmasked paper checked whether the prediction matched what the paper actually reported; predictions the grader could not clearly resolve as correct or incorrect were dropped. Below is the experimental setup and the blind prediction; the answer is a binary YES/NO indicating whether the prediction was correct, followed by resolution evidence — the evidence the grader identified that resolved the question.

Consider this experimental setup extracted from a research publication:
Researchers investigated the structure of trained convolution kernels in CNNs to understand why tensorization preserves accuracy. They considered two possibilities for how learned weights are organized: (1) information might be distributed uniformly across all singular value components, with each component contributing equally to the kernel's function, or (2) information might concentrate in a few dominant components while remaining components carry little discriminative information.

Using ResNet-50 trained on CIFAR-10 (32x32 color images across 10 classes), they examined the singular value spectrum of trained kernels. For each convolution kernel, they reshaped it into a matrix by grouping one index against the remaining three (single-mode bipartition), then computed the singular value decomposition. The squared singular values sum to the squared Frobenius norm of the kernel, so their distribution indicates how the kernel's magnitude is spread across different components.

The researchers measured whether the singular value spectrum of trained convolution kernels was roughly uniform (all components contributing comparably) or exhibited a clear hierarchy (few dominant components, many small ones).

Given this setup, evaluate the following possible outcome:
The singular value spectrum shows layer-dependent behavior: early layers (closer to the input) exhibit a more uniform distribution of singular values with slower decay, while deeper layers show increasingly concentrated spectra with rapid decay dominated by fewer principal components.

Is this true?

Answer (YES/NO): NO